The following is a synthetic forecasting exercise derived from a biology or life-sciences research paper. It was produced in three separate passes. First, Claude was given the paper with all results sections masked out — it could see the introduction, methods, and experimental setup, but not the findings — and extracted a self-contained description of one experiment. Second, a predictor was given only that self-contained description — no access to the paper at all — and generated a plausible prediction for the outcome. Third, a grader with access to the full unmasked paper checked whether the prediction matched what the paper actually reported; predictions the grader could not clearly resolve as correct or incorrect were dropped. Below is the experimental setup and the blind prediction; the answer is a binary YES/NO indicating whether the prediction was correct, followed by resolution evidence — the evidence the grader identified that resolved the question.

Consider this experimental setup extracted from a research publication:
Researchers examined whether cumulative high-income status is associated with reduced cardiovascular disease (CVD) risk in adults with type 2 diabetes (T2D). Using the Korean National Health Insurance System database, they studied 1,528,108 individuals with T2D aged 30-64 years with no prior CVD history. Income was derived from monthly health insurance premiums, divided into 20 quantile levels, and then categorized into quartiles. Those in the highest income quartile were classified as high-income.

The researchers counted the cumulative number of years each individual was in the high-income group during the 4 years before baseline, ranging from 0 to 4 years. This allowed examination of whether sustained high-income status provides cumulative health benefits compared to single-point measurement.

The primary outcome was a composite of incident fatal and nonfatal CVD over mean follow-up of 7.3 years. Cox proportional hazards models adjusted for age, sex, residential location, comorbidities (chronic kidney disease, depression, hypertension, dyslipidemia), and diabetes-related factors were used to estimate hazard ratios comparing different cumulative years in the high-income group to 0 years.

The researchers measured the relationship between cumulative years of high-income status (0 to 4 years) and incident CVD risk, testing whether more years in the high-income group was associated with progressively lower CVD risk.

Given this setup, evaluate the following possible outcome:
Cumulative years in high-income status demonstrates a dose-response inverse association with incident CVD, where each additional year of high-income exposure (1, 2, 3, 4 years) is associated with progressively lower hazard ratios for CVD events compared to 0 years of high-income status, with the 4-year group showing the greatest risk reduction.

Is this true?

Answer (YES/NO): YES